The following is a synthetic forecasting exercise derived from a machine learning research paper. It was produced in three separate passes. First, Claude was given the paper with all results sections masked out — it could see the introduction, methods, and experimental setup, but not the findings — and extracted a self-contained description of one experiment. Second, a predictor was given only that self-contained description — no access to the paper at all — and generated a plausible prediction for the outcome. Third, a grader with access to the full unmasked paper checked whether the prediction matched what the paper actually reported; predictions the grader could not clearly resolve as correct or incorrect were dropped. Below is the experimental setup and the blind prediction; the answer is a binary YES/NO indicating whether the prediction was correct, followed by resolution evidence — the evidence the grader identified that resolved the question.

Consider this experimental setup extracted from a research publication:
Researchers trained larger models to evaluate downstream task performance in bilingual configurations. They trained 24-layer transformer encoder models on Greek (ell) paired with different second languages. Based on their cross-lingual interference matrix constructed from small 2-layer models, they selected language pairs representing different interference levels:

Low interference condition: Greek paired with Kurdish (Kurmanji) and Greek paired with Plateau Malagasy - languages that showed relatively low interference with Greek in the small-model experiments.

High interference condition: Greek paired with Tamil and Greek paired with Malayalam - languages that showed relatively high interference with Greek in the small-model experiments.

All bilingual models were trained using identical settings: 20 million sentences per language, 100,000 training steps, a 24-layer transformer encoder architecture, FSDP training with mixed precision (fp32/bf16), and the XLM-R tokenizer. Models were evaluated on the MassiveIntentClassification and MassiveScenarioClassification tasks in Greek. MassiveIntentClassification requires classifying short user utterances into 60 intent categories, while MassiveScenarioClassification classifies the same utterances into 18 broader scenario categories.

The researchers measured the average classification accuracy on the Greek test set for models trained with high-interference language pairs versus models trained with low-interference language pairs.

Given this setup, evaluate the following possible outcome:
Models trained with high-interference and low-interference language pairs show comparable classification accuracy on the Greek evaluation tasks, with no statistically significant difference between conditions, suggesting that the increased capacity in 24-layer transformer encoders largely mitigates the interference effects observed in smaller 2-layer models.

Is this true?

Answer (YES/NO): NO